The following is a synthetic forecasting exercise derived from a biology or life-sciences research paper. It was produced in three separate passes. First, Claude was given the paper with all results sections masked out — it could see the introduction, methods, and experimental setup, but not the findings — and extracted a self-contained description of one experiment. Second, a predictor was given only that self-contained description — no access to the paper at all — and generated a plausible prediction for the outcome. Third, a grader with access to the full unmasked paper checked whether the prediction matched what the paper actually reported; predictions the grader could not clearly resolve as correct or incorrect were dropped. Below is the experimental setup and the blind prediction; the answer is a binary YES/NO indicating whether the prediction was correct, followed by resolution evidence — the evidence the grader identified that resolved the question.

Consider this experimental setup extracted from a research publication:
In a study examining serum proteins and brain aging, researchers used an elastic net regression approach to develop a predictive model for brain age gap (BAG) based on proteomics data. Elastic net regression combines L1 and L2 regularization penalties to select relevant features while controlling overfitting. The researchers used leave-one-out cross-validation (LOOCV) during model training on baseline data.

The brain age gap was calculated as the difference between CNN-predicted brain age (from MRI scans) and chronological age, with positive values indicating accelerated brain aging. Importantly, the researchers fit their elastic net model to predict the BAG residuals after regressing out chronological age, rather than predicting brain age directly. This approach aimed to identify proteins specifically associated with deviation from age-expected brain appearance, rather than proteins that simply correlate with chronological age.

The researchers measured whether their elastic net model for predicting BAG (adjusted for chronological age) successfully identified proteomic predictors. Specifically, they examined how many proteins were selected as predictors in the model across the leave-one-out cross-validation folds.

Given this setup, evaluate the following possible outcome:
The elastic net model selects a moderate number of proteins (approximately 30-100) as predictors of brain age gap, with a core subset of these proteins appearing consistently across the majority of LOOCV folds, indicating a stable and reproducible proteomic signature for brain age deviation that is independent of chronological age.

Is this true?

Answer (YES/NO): NO